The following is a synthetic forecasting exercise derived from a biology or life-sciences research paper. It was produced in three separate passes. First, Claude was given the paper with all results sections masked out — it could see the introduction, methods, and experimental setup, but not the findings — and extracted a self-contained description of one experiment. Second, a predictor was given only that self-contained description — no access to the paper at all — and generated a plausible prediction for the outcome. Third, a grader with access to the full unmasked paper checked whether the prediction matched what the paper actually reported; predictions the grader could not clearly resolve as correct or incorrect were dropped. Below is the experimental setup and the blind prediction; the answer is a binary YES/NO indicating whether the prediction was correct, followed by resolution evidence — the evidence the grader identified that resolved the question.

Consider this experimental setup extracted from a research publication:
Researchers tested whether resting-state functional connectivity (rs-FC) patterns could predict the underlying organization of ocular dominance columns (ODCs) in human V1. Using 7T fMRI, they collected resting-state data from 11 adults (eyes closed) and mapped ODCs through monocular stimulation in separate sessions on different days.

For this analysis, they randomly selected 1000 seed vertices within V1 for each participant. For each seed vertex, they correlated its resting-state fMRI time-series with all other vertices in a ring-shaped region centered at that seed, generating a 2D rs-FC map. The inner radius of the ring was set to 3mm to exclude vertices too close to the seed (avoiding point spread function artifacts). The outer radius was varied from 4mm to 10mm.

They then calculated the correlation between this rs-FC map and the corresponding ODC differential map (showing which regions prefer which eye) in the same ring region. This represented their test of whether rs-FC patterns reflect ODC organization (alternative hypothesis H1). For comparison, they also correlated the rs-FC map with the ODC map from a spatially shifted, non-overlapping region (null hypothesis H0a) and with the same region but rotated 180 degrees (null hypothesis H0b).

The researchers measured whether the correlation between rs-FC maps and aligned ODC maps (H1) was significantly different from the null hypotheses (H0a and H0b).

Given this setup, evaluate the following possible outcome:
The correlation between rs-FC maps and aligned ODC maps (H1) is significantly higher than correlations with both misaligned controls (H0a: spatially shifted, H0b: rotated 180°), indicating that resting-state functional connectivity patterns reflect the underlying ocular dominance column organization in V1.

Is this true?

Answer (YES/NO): YES